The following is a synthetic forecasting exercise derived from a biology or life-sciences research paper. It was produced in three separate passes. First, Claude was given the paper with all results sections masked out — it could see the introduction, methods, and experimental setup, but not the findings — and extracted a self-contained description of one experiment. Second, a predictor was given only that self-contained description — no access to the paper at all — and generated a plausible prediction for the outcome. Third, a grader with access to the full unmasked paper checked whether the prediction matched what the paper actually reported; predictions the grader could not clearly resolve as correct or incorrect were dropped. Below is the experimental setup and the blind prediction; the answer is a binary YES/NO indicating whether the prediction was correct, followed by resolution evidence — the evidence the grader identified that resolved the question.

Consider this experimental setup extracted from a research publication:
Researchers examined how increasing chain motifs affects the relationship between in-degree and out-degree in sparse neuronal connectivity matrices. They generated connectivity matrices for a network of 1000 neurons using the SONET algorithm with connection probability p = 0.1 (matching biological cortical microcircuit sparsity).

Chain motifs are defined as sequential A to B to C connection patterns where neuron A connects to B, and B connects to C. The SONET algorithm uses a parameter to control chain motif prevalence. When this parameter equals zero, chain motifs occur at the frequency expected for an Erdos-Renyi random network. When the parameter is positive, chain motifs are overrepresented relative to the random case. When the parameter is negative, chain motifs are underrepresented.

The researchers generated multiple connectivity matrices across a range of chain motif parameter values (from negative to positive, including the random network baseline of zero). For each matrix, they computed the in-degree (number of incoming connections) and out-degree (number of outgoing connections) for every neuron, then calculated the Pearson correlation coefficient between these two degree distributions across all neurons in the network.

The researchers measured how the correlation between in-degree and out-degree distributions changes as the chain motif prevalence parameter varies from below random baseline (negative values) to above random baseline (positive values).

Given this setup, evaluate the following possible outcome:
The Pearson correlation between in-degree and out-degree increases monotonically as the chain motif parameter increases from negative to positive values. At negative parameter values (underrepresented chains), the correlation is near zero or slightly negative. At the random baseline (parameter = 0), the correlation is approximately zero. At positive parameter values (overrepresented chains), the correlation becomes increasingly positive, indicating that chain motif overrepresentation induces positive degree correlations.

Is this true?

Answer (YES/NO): YES